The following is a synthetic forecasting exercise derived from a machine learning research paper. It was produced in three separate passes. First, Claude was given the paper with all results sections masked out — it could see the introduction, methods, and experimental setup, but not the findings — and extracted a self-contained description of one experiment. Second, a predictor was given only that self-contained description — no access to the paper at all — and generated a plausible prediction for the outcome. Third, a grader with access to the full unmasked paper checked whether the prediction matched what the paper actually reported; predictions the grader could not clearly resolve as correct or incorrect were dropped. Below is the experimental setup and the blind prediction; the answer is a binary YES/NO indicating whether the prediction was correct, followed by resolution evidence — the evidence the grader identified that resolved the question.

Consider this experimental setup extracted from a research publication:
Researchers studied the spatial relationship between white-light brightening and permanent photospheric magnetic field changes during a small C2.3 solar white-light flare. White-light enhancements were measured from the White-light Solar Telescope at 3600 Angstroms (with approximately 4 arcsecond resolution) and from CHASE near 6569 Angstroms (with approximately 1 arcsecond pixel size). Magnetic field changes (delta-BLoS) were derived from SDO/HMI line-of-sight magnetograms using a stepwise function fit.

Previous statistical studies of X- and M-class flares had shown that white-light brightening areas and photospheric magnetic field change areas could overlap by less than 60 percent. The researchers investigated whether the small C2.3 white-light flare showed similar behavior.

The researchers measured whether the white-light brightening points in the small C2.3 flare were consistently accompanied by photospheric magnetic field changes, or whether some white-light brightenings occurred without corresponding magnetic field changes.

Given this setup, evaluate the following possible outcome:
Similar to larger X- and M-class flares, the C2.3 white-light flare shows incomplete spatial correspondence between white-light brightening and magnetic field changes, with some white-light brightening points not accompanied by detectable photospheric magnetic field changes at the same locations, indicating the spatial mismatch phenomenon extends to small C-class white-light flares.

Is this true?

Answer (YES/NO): YES